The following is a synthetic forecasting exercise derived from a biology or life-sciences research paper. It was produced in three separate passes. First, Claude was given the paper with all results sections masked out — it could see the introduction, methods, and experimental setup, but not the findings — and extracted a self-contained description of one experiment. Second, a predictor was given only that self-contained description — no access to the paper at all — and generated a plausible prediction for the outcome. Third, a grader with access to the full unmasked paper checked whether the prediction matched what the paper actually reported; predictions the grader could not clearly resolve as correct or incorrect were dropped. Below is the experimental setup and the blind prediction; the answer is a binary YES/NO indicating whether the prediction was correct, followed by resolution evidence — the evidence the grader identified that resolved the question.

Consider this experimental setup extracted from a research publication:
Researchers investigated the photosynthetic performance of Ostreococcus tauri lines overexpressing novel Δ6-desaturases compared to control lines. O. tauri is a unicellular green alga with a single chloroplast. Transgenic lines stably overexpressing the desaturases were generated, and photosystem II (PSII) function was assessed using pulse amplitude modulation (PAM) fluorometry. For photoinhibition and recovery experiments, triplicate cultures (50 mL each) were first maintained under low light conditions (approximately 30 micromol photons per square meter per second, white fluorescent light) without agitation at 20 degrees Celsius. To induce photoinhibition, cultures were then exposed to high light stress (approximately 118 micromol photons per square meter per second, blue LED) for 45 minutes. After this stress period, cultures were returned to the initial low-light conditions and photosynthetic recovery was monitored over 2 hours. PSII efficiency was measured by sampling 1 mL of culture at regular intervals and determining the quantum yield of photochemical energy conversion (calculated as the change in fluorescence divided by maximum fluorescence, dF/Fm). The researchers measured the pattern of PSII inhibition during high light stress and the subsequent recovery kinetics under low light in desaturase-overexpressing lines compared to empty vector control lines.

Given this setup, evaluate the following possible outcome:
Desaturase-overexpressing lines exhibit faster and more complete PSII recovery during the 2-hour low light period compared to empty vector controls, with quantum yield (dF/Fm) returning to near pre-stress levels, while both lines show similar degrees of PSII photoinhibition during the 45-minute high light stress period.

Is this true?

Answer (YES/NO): NO